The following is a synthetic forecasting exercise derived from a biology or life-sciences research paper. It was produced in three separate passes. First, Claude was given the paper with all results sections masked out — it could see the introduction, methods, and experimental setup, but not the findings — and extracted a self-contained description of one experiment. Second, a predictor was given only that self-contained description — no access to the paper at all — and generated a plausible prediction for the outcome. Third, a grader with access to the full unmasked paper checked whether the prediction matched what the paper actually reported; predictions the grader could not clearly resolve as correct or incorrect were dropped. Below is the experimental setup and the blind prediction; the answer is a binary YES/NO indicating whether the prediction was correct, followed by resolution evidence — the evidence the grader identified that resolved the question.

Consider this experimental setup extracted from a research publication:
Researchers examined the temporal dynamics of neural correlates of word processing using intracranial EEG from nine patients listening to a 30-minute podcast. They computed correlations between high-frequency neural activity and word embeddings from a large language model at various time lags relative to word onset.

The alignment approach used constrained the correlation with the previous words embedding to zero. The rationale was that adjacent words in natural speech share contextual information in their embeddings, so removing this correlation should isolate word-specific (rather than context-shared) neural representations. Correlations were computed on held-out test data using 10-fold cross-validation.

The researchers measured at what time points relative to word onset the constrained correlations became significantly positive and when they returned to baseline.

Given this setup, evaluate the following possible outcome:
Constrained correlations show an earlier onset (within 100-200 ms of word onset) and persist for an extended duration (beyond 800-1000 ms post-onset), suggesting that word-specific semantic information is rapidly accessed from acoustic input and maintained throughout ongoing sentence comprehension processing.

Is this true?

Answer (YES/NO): NO